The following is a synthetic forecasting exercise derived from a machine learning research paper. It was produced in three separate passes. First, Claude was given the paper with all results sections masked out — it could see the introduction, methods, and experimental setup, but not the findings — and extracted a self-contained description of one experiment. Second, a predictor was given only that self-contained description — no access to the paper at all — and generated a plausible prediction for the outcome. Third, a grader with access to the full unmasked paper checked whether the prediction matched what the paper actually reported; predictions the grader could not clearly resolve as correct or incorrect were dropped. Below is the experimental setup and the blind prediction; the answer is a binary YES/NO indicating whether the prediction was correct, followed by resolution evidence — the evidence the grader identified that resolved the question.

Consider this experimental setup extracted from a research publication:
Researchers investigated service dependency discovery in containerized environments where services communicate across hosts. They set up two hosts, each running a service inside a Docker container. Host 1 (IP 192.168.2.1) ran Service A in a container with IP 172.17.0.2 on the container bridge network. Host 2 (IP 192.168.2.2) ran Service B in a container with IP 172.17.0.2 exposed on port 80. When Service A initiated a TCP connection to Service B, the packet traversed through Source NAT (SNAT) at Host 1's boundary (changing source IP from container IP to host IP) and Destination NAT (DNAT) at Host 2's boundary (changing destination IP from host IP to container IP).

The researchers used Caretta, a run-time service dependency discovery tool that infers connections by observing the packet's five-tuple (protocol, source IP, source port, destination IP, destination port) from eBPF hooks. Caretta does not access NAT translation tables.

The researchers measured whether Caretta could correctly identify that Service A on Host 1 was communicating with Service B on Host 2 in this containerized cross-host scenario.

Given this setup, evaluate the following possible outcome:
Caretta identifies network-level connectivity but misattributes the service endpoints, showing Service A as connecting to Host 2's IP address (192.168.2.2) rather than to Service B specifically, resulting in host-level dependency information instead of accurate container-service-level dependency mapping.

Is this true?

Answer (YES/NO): YES